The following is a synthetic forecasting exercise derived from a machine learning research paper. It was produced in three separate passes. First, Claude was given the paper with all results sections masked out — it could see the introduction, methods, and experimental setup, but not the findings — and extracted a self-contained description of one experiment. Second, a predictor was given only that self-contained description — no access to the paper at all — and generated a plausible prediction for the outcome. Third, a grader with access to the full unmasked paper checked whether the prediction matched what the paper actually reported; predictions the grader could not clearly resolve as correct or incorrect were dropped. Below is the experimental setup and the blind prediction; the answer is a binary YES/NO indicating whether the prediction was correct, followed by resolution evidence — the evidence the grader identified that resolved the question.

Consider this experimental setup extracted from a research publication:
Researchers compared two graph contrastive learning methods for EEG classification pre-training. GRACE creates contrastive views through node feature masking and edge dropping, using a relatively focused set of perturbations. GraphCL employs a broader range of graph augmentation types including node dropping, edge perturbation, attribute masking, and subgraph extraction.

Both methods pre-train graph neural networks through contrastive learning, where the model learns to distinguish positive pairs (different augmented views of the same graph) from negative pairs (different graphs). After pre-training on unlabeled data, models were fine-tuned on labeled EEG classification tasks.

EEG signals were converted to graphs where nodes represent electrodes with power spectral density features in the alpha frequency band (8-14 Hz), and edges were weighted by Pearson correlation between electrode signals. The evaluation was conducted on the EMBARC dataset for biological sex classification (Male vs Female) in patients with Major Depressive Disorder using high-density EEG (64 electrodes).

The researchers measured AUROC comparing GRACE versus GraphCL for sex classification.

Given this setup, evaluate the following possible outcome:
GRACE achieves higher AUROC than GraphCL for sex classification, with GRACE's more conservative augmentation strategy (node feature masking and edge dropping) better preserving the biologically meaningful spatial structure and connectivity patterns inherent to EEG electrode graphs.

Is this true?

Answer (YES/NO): YES